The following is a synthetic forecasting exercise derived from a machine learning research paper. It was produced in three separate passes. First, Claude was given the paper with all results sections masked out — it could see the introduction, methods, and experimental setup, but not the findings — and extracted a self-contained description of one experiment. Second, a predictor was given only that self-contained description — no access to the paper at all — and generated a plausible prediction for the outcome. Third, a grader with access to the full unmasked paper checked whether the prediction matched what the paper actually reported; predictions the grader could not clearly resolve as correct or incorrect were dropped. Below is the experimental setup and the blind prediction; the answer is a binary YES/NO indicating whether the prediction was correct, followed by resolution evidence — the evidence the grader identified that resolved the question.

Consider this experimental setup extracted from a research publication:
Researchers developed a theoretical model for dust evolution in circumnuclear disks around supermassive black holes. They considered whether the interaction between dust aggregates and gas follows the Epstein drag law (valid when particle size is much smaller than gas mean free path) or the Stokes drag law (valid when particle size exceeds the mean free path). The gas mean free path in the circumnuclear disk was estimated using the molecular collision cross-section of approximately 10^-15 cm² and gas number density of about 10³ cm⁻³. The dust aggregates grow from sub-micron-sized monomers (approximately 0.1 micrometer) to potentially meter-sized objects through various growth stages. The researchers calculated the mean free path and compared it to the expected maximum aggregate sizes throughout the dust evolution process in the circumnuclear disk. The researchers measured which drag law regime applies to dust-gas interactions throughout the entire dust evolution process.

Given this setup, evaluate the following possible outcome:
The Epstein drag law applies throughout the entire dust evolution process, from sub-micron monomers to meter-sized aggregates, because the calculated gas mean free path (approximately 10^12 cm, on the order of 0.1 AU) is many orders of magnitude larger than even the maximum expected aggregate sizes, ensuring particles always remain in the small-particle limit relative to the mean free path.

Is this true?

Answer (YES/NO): YES